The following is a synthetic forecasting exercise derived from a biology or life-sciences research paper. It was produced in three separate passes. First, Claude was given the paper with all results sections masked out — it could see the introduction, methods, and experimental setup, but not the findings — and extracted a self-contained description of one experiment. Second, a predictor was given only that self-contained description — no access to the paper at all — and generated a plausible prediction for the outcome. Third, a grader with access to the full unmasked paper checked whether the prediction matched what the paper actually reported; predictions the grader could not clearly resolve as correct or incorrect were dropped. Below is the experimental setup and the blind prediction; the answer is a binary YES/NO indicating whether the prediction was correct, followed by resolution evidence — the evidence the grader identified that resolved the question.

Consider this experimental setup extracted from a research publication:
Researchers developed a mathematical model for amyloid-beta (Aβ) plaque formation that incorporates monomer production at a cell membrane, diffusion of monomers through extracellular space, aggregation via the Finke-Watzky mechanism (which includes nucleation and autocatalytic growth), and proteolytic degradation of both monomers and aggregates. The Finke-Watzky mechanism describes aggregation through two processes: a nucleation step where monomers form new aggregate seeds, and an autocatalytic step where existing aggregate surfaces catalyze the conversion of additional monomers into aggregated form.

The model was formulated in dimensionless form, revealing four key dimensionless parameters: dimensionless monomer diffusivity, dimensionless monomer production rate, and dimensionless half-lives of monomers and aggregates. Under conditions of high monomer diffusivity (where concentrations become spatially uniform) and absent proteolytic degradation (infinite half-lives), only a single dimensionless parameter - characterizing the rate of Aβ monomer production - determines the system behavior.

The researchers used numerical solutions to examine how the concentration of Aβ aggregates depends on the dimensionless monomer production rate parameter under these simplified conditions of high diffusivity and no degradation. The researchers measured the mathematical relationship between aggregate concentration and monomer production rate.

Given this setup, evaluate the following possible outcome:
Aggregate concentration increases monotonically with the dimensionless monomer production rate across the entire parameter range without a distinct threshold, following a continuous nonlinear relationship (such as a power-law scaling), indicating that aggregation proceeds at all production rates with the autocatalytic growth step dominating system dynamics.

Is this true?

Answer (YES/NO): NO